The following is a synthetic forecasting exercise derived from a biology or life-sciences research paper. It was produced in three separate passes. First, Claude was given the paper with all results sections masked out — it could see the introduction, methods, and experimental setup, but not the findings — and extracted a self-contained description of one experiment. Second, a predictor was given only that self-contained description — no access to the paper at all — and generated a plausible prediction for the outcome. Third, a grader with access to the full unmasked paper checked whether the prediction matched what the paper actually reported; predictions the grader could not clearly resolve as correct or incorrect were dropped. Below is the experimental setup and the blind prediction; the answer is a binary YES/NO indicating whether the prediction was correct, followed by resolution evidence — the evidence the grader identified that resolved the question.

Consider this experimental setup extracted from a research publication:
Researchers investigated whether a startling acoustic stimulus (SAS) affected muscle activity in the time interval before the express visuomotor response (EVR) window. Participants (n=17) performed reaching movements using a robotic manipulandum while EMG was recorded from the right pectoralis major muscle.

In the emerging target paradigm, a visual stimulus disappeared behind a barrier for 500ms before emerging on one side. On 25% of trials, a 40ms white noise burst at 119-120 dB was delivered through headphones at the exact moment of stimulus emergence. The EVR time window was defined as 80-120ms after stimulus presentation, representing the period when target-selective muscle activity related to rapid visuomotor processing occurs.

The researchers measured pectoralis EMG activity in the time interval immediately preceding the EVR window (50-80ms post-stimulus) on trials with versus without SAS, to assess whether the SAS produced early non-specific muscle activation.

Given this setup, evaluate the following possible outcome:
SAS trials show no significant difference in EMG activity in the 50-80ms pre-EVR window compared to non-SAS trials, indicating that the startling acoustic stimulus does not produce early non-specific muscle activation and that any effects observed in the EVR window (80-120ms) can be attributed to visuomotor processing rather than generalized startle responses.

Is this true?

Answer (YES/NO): NO